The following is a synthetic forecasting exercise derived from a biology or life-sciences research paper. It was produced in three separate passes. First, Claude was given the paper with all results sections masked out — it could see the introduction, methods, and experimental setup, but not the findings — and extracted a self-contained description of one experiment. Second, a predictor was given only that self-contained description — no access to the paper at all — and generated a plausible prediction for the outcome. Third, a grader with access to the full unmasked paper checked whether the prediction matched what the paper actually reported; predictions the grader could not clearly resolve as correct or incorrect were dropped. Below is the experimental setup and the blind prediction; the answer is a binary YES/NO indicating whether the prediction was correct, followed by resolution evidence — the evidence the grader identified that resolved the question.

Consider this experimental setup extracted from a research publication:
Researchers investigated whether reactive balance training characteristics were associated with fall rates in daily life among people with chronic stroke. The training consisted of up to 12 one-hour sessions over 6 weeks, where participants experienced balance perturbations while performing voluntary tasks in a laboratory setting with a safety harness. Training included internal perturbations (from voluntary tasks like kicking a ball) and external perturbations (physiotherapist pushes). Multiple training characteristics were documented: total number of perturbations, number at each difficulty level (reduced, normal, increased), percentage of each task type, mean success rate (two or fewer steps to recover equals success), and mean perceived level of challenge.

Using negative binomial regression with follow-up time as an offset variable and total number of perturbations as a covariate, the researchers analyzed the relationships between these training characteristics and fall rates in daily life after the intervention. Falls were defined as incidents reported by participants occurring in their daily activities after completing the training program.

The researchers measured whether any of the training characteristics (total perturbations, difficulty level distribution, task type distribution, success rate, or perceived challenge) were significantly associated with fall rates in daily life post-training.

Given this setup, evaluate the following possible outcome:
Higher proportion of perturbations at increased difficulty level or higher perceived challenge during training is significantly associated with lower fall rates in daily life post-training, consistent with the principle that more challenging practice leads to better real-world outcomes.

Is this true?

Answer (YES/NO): NO